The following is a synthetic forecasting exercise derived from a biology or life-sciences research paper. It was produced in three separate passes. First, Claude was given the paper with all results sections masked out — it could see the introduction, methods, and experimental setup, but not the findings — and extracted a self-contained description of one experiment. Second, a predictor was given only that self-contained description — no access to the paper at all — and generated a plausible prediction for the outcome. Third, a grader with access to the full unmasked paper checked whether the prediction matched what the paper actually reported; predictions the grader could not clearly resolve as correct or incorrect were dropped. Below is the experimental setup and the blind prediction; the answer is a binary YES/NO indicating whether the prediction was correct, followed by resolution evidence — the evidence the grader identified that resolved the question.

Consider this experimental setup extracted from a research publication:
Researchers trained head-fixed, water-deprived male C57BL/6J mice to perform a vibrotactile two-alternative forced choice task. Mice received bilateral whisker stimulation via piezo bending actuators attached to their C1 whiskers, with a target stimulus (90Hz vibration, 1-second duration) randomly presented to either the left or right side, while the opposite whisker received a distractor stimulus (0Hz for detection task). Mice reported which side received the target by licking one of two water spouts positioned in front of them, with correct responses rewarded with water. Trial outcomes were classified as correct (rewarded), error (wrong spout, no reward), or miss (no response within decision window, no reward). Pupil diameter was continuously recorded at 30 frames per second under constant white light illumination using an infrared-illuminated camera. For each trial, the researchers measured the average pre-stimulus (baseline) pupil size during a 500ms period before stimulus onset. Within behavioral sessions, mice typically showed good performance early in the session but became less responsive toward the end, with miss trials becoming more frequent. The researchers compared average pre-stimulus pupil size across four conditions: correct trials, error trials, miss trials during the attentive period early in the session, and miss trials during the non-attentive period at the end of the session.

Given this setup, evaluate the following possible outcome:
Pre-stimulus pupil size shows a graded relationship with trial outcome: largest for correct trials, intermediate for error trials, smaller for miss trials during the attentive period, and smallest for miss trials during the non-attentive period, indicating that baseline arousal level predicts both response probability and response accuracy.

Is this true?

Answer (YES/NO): NO